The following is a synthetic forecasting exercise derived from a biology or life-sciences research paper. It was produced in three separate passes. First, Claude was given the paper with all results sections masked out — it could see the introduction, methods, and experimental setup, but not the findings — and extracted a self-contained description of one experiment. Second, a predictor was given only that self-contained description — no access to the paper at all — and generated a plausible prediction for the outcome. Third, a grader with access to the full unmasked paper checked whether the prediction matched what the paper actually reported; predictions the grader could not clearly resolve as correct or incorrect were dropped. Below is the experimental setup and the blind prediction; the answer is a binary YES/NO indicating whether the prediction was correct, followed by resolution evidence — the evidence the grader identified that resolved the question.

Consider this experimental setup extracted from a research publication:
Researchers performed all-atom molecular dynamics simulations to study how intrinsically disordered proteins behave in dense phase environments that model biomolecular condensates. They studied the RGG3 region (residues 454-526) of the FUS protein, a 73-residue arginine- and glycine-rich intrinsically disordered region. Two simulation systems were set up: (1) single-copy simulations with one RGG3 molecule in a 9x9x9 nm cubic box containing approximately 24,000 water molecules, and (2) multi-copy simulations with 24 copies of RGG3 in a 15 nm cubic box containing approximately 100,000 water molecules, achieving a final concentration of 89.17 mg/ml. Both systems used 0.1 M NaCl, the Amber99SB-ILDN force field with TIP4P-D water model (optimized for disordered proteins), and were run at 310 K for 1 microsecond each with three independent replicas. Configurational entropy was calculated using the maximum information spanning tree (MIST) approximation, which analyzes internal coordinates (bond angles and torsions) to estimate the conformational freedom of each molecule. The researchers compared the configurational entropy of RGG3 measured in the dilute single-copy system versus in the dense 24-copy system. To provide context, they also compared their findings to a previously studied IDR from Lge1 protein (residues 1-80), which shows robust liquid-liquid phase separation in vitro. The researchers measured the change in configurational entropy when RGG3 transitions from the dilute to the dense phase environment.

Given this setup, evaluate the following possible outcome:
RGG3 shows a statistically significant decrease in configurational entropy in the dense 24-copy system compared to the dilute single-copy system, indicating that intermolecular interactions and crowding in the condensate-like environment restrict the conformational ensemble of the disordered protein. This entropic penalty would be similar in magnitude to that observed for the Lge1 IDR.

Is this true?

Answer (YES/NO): NO